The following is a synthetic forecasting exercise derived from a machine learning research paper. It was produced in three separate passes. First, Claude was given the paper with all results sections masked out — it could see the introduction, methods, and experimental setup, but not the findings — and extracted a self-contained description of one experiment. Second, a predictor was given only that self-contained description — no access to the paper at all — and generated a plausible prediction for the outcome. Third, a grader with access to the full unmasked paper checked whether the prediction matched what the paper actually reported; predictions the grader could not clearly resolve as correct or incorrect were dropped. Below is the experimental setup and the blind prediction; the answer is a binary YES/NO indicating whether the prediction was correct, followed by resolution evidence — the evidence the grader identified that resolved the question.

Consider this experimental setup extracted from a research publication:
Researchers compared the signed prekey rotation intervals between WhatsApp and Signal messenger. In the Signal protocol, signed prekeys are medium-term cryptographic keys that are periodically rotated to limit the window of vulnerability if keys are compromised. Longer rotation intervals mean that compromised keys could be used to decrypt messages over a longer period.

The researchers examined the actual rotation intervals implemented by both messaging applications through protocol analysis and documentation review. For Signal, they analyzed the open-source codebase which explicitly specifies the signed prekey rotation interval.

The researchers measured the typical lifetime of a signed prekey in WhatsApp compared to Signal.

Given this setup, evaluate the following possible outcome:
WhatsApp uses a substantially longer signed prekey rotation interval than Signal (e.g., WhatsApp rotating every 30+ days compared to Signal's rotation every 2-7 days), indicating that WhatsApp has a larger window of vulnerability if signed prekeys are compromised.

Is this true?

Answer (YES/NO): YES